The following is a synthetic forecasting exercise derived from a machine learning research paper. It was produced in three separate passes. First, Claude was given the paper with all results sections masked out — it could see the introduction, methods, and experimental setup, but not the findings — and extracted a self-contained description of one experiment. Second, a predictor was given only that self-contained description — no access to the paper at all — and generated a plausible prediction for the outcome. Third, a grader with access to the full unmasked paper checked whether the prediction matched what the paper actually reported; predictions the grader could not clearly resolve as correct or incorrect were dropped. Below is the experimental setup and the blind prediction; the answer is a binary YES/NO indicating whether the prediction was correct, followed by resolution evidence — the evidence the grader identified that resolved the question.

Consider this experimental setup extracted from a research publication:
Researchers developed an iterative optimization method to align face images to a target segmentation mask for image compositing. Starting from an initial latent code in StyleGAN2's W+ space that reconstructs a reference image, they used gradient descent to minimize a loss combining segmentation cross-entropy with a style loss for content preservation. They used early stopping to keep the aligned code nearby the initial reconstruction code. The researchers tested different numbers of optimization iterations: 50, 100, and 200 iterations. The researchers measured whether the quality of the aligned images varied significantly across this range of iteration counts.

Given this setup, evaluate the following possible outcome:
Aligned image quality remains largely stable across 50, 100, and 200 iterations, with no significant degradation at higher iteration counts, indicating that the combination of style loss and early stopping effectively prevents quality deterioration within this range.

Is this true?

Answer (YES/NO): YES